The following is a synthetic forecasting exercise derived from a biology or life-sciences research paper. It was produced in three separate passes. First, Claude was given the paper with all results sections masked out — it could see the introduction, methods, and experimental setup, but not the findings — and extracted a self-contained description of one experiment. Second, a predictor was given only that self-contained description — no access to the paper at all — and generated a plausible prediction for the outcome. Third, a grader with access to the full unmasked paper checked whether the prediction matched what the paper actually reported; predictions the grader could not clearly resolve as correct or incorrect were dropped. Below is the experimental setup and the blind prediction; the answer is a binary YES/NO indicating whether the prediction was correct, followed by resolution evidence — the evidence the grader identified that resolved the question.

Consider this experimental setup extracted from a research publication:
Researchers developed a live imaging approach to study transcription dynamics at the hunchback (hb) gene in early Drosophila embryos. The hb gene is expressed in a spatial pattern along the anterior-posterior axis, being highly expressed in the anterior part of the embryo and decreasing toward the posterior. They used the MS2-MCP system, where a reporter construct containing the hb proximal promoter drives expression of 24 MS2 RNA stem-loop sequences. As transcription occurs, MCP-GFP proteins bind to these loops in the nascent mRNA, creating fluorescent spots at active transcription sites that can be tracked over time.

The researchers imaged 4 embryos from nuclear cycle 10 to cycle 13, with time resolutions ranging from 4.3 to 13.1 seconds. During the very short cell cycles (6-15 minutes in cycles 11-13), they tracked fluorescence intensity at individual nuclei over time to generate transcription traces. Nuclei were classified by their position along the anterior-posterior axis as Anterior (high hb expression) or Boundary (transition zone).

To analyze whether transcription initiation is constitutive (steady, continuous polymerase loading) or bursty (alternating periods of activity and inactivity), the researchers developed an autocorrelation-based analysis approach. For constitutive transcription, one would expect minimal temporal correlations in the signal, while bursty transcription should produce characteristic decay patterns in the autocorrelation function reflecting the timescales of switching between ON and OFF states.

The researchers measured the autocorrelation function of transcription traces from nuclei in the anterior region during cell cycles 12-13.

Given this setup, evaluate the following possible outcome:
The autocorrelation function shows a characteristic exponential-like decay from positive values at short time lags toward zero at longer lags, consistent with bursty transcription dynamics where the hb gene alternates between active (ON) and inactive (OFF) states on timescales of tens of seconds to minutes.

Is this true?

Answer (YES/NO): YES